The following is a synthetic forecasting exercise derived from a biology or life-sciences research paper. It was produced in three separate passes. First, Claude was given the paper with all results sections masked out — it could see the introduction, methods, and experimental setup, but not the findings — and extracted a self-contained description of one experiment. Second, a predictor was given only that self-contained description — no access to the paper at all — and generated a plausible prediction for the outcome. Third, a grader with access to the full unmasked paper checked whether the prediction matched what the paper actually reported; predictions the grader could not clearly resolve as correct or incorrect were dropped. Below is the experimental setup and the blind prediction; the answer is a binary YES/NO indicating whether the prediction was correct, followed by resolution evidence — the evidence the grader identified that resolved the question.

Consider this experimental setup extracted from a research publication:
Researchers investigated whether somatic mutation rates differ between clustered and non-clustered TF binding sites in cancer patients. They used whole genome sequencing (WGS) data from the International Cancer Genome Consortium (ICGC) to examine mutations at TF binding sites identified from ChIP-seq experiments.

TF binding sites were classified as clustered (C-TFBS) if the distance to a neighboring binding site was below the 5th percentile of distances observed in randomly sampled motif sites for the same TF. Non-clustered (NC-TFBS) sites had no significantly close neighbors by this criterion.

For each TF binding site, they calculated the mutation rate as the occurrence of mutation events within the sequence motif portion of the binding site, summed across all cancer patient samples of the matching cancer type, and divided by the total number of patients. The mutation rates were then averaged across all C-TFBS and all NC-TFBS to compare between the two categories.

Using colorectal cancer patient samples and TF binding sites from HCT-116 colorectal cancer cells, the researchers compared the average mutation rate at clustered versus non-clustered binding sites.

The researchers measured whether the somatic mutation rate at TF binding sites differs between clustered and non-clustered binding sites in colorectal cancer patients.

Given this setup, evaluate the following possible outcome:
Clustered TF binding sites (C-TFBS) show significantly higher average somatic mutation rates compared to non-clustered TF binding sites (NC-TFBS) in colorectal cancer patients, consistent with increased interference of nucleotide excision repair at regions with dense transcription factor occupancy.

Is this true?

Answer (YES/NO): NO